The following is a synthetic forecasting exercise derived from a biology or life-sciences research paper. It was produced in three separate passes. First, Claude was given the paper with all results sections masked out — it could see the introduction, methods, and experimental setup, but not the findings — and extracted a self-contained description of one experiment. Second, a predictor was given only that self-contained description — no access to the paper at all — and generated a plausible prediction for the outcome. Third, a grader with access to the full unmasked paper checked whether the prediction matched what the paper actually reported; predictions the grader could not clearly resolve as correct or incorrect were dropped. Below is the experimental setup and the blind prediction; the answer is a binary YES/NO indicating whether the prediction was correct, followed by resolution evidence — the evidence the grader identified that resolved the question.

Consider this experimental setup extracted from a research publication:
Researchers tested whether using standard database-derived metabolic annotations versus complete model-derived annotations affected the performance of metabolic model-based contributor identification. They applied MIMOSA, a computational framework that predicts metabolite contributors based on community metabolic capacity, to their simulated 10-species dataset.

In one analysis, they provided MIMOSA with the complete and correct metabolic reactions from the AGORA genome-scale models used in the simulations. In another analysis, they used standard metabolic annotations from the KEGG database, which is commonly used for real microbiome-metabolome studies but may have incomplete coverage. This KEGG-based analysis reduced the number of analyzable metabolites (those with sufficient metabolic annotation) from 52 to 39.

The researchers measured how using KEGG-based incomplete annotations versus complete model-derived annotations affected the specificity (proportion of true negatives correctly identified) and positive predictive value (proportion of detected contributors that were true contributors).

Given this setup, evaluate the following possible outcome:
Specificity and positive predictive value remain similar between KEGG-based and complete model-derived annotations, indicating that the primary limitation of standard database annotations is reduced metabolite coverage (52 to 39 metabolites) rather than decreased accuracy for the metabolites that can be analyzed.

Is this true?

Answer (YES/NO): NO